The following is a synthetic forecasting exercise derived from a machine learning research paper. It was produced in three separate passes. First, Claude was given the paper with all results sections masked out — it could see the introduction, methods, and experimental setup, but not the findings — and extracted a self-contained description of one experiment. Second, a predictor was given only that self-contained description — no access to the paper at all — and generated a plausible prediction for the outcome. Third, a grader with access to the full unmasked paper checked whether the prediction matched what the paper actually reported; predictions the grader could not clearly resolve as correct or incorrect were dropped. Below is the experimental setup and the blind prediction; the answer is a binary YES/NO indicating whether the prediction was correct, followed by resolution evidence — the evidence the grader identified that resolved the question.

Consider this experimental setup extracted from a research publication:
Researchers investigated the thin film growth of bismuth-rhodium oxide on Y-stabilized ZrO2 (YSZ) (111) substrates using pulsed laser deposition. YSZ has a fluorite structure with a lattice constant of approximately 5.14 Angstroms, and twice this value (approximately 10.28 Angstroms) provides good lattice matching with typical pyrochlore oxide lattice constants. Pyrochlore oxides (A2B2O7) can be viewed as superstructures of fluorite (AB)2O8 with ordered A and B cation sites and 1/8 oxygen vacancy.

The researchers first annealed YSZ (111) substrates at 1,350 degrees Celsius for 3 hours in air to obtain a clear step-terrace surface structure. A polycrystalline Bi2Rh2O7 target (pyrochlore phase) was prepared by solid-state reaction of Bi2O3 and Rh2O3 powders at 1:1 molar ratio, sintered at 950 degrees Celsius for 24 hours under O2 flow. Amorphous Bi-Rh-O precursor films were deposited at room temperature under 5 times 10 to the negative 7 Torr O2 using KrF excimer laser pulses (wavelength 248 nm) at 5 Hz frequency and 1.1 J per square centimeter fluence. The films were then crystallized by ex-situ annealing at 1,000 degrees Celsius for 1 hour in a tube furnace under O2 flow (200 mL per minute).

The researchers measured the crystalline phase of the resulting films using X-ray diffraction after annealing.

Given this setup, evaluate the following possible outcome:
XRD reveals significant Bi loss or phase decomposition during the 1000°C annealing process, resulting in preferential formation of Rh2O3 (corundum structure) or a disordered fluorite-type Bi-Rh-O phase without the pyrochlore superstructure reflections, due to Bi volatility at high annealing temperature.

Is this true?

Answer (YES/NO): NO